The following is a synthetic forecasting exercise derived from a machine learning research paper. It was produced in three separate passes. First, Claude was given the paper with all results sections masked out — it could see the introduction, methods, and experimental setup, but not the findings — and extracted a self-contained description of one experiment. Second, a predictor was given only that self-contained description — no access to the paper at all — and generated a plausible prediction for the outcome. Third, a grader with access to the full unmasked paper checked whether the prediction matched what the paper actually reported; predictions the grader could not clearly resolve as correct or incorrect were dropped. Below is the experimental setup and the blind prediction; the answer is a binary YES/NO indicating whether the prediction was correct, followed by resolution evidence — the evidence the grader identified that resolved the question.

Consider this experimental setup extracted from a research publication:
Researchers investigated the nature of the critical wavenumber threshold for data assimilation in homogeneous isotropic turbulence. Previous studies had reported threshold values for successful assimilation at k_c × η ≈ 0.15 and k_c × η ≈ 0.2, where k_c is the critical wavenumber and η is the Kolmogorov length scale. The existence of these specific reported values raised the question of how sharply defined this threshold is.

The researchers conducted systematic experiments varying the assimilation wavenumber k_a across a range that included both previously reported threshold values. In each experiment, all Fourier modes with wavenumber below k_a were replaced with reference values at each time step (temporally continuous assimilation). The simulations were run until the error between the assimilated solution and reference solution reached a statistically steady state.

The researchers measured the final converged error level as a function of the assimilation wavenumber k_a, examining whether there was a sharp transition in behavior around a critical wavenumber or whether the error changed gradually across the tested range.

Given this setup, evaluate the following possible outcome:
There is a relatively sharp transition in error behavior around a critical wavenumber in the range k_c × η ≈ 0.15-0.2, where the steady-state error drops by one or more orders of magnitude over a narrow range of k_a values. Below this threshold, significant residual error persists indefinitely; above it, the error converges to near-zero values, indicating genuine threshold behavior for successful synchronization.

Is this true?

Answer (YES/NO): YES